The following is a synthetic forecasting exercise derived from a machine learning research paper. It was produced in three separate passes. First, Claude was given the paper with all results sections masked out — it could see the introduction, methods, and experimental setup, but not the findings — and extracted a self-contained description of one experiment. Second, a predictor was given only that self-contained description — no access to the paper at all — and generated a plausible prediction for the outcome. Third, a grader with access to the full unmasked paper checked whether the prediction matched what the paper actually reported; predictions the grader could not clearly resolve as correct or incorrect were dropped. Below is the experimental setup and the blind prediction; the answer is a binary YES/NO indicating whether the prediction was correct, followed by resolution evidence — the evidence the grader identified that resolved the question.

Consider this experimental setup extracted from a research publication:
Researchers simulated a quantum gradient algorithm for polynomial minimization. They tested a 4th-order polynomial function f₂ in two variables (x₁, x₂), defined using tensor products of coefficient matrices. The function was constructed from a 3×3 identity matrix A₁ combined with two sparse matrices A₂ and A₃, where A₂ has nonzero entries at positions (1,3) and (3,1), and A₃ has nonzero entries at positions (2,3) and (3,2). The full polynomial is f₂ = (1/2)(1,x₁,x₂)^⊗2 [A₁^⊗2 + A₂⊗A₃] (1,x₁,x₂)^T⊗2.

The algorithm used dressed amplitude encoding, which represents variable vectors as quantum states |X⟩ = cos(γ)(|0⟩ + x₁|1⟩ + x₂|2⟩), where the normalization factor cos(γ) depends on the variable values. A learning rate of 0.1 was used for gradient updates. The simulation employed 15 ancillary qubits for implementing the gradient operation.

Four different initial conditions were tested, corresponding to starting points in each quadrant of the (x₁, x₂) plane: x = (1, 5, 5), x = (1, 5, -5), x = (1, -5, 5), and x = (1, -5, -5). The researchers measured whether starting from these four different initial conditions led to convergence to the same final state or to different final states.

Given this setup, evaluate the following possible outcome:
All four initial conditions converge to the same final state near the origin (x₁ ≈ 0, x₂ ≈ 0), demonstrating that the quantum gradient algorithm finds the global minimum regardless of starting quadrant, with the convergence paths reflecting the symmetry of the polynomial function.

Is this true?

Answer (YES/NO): YES